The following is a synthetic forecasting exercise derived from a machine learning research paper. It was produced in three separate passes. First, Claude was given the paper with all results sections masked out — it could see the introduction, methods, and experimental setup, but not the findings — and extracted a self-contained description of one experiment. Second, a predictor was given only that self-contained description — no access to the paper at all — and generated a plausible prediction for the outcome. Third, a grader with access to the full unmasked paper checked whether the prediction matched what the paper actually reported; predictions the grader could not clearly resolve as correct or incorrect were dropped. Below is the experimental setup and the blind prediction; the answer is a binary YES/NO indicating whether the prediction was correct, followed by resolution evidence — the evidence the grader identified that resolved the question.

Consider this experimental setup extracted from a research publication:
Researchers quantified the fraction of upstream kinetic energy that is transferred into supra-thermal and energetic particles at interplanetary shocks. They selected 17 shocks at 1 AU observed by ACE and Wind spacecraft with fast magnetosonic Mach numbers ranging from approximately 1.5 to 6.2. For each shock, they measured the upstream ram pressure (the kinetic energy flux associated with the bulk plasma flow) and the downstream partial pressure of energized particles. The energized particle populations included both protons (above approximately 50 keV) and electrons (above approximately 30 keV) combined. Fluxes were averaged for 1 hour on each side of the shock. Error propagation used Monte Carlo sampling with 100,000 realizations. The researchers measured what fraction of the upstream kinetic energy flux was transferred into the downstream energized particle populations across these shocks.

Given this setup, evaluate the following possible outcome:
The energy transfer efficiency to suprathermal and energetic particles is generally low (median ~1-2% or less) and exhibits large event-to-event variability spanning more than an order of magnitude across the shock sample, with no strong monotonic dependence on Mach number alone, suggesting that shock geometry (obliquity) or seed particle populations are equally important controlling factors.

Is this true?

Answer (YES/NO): NO